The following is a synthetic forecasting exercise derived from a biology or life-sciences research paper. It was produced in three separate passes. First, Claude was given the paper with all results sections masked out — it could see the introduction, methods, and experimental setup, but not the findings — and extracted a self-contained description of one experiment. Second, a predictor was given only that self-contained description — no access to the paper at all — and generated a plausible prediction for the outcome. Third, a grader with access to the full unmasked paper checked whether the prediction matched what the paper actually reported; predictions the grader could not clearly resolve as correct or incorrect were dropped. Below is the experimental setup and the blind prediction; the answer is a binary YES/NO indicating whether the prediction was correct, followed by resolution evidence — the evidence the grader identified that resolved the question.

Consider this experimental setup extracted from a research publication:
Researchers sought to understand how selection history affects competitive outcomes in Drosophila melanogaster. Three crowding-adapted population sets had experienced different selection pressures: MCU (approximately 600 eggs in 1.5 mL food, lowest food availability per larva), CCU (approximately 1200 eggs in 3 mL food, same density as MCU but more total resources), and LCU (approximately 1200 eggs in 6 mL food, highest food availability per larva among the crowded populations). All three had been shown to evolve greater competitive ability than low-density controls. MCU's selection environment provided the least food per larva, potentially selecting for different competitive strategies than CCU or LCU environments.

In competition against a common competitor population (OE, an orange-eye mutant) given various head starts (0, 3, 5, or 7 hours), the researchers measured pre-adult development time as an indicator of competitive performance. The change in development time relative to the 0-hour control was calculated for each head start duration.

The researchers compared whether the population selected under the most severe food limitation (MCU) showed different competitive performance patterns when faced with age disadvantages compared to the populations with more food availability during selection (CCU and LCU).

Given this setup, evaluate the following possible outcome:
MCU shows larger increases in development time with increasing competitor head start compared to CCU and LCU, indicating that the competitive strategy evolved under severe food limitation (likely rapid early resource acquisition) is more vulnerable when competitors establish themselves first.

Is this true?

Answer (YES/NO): NO